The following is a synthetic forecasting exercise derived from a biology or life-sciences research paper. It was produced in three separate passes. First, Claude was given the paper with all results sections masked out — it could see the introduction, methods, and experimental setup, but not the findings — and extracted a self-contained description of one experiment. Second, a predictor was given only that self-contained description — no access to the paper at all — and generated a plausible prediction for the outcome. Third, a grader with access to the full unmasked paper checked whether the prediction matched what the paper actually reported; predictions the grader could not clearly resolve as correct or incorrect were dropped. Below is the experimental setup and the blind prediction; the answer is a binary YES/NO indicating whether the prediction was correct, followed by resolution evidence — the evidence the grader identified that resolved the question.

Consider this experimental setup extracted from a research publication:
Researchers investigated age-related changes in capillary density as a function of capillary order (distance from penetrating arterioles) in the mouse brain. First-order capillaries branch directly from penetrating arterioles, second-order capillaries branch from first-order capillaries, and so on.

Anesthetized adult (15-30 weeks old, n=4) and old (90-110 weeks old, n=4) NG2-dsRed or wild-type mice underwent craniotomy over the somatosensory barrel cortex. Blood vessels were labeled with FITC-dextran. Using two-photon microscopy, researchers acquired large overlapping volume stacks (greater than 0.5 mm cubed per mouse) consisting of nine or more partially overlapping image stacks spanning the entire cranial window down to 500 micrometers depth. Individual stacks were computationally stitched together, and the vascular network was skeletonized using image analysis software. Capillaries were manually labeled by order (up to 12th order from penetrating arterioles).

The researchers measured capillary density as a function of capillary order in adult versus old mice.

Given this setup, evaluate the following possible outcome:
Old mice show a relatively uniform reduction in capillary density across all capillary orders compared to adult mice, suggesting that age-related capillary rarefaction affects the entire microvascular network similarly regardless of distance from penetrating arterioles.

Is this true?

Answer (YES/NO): NO